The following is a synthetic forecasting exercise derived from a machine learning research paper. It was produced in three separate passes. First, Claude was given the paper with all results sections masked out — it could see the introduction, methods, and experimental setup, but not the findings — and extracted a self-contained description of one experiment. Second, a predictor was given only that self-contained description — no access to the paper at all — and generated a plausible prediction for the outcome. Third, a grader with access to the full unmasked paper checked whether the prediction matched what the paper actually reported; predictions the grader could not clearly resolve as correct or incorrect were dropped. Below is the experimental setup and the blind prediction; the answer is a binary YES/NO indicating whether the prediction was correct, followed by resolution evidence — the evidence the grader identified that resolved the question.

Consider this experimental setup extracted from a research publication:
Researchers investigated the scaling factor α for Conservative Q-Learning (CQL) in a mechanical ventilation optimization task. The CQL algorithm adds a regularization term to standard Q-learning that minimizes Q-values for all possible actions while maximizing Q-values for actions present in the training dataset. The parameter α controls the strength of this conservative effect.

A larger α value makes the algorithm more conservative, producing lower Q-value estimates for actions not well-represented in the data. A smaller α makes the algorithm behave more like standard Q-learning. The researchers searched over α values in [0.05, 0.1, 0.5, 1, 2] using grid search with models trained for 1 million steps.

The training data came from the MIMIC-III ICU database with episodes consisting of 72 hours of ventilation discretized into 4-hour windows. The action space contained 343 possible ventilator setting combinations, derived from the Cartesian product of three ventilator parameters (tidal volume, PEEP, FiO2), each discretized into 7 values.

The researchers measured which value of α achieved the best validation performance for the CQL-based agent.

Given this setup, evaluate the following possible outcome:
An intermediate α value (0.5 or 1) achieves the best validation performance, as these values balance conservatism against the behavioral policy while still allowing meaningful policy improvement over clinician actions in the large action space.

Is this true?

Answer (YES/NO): NO